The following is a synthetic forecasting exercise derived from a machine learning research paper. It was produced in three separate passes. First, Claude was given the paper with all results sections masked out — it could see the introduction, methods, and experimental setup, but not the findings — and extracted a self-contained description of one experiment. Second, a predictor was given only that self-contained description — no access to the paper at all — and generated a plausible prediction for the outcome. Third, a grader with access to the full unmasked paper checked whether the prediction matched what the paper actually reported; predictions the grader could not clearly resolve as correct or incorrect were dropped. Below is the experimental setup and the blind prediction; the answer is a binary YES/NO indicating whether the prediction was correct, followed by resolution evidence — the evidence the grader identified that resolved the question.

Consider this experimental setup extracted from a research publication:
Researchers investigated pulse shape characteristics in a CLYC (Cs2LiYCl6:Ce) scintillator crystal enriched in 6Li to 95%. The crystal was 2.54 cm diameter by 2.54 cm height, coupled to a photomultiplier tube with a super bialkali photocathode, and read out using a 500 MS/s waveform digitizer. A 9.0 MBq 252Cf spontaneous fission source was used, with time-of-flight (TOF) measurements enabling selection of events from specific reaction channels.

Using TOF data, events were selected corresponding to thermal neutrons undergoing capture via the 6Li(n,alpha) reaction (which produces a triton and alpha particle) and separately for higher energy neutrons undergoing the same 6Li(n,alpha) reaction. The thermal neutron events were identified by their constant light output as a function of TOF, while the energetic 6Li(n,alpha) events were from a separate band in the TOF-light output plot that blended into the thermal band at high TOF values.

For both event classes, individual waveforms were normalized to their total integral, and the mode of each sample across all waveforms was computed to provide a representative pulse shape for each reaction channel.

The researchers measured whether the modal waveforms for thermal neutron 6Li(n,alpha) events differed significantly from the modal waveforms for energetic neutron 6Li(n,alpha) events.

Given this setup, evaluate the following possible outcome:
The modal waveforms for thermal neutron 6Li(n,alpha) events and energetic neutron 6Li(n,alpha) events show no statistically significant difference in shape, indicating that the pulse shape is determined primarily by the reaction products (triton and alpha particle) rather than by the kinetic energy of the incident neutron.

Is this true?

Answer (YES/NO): YES